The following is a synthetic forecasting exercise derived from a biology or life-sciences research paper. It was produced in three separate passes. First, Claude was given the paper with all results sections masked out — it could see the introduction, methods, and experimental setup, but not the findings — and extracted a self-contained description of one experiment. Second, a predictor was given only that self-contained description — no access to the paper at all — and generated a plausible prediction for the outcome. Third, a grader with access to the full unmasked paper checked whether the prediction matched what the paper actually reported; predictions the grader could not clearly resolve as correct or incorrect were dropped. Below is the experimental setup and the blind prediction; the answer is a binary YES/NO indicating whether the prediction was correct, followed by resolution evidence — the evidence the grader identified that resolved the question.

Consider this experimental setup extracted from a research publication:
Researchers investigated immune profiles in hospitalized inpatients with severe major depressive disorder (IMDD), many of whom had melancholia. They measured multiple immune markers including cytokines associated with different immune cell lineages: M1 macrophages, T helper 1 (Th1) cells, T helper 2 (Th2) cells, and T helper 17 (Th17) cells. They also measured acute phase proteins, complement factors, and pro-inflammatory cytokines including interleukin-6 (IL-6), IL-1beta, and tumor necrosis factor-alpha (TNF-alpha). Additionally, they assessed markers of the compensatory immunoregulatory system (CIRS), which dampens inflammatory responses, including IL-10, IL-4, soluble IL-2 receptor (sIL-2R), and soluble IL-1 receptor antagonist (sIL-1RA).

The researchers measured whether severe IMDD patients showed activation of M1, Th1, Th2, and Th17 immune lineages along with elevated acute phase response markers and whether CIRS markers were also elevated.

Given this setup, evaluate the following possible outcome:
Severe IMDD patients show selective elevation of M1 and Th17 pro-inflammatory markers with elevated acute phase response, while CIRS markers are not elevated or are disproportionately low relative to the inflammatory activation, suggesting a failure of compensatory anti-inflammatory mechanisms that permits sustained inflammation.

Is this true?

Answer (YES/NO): NO